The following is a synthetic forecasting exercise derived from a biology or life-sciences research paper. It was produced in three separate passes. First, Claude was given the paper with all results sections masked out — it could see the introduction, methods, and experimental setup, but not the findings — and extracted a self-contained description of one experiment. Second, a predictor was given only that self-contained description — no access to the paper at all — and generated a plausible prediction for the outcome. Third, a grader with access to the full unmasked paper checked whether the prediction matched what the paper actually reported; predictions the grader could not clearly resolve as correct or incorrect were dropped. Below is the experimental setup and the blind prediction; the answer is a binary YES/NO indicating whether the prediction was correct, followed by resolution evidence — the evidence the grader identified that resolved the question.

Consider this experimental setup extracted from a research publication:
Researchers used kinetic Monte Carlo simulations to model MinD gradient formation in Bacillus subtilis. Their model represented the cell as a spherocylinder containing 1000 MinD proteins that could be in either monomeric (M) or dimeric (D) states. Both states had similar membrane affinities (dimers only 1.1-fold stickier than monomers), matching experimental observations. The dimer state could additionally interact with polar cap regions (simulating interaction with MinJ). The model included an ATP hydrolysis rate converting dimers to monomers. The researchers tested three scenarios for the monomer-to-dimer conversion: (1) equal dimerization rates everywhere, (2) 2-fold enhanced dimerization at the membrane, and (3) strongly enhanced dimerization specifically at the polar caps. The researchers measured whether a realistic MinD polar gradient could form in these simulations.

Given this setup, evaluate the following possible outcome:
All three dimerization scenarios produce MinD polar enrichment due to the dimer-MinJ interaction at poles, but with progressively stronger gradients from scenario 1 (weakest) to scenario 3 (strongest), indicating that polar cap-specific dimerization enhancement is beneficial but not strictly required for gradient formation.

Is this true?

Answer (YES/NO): NO